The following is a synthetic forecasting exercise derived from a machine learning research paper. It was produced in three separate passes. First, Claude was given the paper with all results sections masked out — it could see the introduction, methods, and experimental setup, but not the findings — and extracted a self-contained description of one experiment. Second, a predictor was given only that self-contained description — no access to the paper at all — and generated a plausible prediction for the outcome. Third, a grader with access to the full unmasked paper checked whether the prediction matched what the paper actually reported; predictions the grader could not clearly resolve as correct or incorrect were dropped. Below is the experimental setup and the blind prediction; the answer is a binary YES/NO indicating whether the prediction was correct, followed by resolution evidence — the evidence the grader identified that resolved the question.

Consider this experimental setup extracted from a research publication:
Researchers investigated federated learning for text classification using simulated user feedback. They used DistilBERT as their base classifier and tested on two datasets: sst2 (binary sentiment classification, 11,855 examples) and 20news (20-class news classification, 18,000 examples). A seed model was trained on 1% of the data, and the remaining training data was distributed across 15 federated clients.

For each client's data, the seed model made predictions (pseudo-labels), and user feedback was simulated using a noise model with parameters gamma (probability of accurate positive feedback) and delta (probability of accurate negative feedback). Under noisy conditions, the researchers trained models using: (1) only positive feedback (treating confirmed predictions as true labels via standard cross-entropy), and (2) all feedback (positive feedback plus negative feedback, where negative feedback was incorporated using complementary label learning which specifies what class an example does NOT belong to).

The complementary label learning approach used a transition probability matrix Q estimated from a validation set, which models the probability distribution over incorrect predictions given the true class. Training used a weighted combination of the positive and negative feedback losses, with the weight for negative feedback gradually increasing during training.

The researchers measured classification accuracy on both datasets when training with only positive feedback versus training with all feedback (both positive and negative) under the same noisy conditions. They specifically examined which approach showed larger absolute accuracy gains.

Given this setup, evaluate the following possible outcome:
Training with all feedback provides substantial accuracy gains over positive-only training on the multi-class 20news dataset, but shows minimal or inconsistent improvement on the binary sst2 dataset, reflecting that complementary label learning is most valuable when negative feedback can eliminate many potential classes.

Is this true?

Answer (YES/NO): NO